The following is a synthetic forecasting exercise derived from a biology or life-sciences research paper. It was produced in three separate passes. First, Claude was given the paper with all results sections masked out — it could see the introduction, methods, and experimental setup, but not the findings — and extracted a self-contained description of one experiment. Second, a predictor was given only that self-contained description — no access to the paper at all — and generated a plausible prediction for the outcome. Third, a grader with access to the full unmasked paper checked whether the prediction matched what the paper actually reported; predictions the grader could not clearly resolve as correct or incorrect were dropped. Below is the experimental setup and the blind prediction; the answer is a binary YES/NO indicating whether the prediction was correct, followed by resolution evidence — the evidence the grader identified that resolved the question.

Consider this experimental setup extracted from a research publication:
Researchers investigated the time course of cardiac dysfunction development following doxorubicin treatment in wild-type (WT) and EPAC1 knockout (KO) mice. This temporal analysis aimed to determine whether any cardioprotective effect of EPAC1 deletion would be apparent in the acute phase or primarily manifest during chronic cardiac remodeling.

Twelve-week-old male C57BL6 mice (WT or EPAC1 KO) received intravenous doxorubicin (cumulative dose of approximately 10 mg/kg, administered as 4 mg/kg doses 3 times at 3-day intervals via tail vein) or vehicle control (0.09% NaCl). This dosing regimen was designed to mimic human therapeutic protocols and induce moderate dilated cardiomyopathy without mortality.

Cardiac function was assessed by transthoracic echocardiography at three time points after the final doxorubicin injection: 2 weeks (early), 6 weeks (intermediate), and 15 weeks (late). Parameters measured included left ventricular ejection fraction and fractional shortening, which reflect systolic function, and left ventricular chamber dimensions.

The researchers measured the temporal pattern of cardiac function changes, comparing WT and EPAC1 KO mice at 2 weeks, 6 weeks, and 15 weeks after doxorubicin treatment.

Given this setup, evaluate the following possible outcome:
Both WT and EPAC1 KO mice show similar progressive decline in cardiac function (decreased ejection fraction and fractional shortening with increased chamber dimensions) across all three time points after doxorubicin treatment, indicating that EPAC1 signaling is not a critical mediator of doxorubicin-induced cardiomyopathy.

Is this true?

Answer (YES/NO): NO